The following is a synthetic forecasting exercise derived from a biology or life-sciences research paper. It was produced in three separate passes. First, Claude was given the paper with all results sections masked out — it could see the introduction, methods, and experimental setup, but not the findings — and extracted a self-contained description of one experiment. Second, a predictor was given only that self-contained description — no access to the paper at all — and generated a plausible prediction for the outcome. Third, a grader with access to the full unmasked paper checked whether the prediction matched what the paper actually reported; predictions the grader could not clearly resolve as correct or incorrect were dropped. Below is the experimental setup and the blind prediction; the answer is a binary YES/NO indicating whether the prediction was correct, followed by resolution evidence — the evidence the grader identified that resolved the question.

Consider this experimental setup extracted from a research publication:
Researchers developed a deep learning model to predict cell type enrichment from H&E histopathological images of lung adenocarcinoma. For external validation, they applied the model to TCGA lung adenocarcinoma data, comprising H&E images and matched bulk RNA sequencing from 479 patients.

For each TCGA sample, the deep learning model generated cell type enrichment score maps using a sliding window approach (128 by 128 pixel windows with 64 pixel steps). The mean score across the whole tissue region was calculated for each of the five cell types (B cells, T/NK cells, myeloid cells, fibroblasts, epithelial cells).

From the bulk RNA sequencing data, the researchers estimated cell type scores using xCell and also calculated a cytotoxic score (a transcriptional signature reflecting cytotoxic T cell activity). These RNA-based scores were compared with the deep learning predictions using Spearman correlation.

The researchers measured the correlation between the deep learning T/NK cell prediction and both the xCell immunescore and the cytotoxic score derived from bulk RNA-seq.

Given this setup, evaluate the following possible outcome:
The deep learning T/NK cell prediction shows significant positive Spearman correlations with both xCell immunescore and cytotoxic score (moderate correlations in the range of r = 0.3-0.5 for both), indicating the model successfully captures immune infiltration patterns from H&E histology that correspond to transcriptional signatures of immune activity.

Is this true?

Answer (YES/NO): NO